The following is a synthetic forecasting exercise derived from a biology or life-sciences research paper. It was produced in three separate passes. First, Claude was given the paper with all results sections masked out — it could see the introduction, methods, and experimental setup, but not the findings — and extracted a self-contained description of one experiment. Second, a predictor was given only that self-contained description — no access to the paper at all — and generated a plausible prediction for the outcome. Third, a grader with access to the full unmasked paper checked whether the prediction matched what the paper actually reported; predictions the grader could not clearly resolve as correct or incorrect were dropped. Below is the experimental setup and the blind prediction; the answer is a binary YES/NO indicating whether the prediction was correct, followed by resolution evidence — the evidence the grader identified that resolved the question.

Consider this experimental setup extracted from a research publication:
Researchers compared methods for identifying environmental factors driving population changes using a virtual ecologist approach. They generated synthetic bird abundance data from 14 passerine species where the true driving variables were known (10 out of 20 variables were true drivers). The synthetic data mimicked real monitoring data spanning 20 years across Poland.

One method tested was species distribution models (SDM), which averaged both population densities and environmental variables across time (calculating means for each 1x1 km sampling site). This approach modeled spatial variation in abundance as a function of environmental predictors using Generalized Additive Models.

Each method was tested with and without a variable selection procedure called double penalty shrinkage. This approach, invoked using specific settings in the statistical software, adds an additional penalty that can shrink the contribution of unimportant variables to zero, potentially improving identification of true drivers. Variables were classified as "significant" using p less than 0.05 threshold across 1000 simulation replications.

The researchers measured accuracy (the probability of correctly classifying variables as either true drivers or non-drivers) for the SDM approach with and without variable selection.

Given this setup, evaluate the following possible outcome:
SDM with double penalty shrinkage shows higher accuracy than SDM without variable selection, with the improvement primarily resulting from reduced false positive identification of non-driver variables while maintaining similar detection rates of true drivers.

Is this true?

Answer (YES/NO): NO